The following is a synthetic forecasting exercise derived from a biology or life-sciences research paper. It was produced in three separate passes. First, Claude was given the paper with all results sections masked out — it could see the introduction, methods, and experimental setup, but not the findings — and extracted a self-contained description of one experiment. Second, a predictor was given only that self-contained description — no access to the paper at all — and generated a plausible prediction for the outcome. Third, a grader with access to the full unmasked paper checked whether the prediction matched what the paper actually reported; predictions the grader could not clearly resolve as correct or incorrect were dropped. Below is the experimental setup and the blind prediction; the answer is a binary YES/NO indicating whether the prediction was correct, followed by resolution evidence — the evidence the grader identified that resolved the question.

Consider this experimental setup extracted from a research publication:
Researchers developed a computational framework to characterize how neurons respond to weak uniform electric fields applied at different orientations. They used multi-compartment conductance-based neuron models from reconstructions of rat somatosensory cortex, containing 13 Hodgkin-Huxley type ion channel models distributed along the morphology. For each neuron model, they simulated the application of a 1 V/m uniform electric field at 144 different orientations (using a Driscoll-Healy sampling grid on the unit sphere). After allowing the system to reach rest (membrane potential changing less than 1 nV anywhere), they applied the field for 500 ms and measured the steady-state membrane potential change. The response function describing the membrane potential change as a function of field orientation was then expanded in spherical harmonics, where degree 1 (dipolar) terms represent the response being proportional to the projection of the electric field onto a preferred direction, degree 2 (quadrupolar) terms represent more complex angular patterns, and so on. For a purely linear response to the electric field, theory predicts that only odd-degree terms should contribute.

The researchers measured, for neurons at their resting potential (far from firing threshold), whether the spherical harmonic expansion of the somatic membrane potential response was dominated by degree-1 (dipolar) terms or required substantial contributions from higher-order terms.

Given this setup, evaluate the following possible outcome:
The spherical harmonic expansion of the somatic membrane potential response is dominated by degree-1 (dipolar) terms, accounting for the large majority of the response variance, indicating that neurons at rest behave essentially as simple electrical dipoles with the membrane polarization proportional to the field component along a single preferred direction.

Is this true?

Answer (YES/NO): YES